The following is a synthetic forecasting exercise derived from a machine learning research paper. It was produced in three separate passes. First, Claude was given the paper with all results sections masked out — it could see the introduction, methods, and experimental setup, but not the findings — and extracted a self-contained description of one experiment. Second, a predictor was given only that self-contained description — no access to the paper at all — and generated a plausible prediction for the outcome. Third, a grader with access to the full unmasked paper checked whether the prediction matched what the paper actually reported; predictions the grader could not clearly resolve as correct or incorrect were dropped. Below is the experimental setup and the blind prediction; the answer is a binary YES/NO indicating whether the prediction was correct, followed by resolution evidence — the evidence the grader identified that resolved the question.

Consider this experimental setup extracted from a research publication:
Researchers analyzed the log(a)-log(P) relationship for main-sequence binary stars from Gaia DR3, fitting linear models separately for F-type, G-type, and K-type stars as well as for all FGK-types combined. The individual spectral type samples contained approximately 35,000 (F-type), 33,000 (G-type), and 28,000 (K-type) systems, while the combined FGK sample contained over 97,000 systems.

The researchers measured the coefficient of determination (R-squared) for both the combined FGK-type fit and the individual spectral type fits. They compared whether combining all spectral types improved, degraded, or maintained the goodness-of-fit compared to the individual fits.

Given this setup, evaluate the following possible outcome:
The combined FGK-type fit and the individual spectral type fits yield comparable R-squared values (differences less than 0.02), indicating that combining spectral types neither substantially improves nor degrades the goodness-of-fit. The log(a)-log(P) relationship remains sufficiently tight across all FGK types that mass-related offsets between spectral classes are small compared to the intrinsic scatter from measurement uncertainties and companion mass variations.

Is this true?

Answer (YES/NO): NO